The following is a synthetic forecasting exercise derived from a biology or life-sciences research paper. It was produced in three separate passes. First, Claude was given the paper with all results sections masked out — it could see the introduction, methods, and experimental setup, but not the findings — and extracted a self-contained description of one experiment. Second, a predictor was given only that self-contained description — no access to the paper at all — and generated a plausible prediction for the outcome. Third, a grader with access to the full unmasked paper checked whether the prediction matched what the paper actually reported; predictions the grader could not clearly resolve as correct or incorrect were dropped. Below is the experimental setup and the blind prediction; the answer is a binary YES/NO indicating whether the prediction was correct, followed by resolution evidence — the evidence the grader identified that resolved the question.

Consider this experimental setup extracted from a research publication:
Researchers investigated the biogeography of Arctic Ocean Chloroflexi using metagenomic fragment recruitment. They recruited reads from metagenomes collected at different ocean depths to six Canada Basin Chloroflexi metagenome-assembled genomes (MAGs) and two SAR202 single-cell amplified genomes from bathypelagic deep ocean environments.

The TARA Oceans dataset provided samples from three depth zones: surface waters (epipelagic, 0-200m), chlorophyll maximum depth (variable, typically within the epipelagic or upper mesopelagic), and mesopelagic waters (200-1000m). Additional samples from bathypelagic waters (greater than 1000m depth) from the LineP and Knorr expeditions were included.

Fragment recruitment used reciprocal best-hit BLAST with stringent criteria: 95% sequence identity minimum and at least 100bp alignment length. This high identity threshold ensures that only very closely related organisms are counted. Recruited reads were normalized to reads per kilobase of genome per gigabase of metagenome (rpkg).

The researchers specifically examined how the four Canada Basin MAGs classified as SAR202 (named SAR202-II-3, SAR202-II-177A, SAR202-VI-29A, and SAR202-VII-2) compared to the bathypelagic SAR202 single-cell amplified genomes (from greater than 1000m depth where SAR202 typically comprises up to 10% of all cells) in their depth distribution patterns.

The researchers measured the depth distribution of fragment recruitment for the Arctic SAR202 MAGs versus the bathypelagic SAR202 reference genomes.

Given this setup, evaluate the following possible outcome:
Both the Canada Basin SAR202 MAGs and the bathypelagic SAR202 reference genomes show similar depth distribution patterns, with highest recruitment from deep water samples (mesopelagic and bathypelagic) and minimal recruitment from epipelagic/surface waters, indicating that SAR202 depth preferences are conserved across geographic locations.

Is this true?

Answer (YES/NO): NO